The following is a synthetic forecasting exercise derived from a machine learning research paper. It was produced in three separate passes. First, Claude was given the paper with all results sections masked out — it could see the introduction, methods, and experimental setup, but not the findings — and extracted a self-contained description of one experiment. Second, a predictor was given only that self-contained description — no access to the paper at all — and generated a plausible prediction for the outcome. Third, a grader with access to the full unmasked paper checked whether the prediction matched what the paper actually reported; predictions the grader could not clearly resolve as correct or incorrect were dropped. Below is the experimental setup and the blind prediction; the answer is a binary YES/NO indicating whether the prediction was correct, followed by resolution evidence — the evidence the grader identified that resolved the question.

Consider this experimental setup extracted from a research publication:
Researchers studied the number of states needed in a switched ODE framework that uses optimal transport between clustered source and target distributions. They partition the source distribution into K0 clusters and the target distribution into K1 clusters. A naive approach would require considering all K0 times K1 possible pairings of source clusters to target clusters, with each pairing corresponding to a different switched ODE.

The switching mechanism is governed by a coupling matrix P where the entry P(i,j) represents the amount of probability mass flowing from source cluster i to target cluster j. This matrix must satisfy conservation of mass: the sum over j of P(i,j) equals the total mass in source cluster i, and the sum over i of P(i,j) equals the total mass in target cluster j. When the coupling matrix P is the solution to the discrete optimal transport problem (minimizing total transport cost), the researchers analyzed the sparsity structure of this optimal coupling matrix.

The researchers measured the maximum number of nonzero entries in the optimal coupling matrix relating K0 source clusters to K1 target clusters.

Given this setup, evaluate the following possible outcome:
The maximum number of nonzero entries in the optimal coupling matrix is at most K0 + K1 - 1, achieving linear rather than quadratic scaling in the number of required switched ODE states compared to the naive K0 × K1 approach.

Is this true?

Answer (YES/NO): YES